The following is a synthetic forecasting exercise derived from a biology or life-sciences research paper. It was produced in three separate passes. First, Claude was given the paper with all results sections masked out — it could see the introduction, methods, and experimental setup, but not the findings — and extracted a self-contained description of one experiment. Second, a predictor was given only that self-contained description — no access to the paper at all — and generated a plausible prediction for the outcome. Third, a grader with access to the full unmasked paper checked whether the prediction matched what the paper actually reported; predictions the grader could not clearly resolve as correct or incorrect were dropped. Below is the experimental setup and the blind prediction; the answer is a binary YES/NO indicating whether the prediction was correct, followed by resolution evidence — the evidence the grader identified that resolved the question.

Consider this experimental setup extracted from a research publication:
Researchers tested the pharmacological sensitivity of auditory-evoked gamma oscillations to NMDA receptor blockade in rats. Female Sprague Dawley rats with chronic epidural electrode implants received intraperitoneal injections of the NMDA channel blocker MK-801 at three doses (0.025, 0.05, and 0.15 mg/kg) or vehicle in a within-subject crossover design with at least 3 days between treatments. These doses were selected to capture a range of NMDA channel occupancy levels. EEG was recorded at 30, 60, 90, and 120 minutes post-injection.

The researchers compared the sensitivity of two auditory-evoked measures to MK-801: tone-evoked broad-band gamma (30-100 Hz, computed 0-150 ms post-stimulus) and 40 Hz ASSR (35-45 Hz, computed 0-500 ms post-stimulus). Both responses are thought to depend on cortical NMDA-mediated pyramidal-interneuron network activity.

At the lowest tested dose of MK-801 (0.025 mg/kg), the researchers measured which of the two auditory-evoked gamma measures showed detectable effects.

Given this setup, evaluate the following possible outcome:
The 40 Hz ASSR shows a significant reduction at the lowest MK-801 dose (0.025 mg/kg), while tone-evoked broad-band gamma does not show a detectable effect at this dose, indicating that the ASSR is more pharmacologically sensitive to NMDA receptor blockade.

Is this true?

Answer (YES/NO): YES